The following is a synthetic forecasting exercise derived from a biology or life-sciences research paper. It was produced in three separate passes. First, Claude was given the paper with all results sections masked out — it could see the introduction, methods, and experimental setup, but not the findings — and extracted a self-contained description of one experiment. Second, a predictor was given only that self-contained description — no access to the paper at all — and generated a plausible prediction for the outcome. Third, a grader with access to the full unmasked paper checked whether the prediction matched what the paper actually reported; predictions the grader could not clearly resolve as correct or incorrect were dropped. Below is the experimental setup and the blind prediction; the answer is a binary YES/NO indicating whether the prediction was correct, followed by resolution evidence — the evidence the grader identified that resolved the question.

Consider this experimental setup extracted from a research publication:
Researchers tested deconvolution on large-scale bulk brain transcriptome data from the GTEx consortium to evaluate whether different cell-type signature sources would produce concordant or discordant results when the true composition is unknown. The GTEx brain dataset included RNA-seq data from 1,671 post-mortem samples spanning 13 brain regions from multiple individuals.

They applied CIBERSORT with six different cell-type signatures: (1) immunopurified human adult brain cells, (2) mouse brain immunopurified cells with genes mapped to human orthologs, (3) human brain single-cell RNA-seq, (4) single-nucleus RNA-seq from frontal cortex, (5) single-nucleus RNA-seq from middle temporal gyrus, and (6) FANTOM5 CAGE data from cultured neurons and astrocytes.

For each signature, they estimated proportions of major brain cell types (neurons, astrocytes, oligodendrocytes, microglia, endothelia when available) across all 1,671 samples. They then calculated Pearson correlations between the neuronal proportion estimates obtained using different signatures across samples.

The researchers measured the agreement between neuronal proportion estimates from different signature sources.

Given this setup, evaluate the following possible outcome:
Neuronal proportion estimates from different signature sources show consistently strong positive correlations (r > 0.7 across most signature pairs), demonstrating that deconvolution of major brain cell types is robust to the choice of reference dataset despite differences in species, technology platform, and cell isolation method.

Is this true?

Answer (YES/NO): NO